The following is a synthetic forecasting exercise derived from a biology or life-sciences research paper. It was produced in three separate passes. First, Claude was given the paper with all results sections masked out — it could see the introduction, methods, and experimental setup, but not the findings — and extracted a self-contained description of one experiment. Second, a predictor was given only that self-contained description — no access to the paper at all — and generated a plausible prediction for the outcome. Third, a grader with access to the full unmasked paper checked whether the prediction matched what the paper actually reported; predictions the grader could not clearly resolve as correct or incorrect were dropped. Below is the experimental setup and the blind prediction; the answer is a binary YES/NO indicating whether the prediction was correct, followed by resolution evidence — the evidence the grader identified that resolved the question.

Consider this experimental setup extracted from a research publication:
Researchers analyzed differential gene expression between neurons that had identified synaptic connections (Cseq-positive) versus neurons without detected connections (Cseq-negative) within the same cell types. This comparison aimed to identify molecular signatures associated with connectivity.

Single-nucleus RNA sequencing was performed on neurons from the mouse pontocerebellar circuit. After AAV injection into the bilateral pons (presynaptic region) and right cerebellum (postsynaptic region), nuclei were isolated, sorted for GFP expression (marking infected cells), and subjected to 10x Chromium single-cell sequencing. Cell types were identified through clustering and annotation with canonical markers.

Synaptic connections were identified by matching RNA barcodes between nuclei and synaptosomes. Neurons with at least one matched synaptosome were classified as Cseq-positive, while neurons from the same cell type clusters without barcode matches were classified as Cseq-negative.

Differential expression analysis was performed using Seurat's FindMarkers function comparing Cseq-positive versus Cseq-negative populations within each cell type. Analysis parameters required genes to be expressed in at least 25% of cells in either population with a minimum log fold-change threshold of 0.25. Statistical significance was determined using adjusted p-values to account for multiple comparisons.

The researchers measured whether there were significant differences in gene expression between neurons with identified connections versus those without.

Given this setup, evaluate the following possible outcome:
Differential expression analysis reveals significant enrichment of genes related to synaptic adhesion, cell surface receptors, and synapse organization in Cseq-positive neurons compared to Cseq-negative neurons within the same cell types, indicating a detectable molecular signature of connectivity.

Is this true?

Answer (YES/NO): NO